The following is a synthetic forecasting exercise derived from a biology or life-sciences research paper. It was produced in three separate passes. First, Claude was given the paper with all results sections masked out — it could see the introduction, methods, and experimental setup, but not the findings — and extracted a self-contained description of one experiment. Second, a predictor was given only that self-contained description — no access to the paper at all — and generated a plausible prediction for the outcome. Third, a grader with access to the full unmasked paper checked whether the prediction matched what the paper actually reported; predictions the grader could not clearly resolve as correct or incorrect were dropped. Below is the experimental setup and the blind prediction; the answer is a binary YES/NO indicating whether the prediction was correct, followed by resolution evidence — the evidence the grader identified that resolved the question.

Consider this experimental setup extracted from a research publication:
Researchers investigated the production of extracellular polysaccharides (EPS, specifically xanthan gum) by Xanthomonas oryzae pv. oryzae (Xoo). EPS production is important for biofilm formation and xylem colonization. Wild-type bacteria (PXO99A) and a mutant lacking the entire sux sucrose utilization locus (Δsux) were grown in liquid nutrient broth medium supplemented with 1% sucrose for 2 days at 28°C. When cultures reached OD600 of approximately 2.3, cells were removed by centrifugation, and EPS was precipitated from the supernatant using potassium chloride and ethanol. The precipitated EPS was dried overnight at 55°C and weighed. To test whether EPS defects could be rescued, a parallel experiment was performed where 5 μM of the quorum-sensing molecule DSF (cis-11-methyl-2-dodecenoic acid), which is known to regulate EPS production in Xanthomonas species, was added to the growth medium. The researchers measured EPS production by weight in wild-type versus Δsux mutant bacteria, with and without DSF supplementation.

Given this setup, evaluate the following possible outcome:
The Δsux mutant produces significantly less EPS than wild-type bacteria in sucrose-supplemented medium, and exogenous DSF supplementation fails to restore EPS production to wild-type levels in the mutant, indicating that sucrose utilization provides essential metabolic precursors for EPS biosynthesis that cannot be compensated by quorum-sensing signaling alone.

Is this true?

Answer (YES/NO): NO